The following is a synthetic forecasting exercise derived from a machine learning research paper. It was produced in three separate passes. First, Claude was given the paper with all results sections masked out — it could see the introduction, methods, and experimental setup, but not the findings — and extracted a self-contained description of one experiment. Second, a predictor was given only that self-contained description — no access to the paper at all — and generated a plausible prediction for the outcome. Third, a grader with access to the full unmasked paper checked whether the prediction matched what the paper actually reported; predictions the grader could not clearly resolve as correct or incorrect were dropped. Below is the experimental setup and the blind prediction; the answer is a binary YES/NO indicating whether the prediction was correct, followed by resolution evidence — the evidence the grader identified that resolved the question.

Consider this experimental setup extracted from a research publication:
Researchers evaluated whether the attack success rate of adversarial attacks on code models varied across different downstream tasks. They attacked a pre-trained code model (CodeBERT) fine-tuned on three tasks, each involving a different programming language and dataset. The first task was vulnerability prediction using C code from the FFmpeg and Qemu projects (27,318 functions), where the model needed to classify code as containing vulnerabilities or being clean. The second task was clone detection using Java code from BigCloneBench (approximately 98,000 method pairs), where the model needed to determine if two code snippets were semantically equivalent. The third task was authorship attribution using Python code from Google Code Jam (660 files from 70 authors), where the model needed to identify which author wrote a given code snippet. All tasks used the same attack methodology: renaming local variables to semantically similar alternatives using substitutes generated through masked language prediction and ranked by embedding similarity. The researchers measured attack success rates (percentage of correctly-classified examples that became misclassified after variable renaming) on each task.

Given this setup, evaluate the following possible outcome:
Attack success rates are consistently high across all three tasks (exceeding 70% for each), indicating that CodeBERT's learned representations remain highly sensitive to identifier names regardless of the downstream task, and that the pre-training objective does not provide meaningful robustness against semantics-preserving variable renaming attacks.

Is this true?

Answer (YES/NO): NO